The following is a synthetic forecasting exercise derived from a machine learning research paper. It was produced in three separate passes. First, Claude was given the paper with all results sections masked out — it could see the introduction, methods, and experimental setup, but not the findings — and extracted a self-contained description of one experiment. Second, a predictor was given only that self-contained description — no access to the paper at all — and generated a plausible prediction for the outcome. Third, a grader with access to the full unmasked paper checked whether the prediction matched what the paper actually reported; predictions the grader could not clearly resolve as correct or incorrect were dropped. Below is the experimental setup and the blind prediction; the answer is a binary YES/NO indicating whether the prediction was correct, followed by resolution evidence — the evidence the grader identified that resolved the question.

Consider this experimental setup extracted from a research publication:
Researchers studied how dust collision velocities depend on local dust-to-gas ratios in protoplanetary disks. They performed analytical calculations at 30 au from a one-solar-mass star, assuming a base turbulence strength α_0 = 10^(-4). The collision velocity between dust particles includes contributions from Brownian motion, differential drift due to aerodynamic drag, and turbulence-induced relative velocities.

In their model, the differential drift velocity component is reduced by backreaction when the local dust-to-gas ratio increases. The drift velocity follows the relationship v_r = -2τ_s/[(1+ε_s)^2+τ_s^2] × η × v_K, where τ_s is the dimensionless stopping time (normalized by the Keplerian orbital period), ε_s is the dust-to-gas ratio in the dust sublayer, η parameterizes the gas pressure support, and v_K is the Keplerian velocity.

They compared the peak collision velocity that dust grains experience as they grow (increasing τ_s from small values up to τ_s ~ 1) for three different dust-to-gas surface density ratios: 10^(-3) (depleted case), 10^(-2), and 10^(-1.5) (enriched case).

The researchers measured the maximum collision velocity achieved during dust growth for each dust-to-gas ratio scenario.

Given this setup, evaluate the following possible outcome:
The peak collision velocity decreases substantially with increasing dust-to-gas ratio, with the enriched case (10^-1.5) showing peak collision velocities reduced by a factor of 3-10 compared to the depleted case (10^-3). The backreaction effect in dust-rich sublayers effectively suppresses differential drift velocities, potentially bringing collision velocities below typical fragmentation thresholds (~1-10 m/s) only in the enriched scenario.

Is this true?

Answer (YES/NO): NO